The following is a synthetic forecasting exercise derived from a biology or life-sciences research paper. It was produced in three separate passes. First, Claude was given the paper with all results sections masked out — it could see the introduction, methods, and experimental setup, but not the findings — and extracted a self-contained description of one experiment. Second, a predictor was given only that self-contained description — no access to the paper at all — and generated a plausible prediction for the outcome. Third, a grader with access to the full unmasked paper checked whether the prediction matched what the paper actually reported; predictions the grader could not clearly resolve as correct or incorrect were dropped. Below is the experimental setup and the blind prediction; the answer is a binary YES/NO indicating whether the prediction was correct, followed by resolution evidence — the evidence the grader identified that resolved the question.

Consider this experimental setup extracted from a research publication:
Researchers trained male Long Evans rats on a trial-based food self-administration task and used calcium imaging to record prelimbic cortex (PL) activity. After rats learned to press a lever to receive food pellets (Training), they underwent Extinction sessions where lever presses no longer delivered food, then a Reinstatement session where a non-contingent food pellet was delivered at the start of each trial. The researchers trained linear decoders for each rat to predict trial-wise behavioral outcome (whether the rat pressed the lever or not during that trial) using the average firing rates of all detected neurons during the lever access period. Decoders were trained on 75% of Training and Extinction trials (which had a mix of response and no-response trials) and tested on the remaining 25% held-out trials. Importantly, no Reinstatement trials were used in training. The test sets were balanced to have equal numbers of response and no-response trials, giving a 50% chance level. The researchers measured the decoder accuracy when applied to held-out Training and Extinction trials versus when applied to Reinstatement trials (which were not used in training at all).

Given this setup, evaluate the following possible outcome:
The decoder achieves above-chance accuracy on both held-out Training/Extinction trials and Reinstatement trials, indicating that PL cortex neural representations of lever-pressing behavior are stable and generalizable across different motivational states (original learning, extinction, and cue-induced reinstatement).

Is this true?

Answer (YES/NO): YES